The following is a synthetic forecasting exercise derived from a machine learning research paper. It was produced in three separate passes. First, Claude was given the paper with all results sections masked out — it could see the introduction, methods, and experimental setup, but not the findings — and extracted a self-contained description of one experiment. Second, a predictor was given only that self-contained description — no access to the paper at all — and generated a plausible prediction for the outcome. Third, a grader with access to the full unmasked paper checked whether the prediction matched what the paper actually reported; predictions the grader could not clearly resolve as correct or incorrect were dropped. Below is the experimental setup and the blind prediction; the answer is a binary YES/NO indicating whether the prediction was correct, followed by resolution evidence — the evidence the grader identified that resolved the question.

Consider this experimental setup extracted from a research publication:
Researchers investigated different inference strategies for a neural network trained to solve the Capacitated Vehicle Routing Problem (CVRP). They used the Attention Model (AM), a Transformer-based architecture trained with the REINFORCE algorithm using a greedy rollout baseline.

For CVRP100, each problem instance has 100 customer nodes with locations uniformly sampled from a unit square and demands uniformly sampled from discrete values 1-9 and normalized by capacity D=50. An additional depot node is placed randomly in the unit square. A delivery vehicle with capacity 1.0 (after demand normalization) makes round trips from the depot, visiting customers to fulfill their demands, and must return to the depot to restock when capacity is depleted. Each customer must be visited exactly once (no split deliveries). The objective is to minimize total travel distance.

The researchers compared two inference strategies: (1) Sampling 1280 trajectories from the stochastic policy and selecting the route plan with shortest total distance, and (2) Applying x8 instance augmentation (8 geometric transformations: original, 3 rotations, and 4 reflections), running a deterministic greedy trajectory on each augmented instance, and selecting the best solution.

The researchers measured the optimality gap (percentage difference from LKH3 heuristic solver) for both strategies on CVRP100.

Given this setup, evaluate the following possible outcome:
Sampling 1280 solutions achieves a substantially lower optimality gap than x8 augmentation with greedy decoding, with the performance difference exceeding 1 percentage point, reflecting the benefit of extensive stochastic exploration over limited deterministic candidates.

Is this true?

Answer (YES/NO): YES